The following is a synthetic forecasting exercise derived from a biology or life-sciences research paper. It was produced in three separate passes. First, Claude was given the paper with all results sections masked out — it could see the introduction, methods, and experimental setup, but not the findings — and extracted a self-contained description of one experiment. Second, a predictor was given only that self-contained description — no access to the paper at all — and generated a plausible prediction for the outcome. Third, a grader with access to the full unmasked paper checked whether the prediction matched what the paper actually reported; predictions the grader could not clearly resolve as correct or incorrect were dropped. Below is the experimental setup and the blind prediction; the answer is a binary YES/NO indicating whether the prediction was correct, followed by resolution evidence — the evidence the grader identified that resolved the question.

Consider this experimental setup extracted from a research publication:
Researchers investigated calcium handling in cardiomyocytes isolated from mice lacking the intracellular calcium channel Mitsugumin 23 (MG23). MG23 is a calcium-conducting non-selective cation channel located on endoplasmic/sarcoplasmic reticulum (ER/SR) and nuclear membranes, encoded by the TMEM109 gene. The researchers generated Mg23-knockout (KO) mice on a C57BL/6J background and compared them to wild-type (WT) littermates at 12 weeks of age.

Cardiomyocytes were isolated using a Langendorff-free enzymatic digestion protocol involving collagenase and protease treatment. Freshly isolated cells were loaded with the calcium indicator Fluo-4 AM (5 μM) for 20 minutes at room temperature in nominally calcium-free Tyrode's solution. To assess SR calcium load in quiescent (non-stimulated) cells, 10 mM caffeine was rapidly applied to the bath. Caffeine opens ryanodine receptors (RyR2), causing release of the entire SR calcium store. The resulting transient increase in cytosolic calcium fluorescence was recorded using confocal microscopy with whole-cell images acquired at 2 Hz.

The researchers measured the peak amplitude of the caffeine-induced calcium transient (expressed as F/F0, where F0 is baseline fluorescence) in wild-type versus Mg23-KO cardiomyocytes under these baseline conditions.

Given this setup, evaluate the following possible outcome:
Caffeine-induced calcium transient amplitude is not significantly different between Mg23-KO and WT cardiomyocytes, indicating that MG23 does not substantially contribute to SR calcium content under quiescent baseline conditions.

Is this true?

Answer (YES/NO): NO